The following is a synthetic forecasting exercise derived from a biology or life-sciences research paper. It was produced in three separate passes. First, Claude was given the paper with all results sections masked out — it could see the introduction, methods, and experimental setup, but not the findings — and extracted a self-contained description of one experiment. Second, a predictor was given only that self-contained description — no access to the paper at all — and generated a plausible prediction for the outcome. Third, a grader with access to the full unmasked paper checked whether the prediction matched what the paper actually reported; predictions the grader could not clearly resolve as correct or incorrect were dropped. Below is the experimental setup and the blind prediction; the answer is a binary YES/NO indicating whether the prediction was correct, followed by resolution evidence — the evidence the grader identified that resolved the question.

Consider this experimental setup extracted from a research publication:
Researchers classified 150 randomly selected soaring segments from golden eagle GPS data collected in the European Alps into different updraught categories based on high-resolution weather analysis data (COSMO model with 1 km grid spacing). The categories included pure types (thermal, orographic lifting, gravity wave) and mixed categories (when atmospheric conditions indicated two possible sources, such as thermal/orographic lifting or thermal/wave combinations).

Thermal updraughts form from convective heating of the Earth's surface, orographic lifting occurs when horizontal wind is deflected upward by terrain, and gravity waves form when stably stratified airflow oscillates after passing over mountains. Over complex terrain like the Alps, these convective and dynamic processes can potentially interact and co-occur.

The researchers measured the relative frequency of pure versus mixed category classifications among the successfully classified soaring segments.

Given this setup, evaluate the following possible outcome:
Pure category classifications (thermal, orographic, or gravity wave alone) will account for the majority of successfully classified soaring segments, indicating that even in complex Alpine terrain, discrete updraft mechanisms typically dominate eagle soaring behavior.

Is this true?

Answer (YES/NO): YES